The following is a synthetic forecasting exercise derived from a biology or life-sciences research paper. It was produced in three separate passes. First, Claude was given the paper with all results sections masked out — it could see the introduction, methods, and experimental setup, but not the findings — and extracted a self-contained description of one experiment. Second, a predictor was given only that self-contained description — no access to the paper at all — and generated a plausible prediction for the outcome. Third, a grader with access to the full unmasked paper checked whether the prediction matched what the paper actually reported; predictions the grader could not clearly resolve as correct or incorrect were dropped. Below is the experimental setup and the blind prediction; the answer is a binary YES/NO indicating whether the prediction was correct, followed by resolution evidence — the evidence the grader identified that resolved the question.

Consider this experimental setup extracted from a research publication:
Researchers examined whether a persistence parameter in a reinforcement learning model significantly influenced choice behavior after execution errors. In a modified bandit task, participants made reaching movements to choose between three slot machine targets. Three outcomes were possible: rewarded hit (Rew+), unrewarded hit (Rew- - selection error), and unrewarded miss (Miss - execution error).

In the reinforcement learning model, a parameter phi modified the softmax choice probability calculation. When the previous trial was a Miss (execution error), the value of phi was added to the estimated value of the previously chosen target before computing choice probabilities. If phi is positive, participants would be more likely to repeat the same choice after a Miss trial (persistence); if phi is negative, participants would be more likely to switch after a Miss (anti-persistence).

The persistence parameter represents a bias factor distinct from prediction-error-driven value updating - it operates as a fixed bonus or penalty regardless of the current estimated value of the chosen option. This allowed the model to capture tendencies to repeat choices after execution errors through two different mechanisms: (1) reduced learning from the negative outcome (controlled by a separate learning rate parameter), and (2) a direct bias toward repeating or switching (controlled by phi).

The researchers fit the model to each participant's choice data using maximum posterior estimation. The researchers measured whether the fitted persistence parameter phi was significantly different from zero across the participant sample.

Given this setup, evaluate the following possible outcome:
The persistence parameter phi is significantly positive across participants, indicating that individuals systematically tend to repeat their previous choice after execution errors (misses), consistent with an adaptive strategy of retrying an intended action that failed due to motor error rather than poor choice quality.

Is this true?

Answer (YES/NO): YES